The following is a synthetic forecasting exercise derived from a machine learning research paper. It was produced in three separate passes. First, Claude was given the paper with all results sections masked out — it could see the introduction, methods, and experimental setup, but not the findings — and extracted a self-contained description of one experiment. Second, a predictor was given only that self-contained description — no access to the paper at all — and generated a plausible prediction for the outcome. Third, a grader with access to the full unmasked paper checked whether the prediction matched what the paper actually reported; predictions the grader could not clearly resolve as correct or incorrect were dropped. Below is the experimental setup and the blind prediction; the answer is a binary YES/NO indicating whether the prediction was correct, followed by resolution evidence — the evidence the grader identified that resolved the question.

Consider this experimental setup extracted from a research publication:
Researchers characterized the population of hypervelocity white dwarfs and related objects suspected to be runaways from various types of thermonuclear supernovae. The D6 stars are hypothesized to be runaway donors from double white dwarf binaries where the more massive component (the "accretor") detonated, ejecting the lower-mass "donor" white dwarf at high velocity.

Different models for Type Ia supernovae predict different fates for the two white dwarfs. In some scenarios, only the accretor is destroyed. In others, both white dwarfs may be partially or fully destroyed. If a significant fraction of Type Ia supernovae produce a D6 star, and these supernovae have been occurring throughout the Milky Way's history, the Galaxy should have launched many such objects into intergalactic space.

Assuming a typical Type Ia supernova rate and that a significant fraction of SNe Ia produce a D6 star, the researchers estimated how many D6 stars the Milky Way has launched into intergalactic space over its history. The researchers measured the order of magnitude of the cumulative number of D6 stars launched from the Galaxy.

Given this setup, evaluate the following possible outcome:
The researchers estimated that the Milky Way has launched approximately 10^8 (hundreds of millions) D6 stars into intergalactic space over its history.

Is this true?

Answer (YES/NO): NO